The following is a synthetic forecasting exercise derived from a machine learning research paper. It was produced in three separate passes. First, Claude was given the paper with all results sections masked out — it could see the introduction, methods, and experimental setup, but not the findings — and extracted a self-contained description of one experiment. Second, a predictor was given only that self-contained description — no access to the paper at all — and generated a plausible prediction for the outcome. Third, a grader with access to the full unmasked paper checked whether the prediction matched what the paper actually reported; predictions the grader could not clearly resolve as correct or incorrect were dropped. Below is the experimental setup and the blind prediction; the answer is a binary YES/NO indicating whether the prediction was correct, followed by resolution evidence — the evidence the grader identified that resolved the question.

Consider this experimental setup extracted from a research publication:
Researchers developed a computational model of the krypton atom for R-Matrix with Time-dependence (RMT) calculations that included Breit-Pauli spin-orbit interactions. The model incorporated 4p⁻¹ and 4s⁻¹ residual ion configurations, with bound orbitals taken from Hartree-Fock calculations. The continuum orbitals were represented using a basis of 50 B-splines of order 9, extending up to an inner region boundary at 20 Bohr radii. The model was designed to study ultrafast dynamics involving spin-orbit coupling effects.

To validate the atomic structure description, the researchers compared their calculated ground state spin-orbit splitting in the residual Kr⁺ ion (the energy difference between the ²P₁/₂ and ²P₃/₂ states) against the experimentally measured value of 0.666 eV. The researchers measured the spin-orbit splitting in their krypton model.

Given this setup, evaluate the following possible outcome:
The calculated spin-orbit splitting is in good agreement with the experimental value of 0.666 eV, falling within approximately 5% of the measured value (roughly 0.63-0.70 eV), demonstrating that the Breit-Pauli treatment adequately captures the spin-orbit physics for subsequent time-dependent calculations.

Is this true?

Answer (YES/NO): YES